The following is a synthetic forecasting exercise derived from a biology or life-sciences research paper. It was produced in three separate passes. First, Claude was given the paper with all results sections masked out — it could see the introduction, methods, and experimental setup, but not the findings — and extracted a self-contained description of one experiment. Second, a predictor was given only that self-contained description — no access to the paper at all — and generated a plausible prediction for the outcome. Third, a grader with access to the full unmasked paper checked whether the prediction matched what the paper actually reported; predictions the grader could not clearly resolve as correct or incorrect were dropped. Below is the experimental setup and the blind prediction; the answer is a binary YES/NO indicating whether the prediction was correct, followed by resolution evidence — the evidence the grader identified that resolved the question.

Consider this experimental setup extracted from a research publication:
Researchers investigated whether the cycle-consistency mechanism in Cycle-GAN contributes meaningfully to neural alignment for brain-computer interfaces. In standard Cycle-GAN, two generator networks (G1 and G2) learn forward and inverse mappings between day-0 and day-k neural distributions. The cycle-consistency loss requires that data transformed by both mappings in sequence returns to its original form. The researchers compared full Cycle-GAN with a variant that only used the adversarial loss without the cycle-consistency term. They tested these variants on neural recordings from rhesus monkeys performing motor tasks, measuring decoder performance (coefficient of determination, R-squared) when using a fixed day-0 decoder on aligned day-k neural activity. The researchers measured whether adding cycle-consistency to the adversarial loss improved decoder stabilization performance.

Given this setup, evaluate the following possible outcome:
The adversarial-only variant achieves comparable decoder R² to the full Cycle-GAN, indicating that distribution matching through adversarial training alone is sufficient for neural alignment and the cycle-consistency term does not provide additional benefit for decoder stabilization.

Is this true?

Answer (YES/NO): NO